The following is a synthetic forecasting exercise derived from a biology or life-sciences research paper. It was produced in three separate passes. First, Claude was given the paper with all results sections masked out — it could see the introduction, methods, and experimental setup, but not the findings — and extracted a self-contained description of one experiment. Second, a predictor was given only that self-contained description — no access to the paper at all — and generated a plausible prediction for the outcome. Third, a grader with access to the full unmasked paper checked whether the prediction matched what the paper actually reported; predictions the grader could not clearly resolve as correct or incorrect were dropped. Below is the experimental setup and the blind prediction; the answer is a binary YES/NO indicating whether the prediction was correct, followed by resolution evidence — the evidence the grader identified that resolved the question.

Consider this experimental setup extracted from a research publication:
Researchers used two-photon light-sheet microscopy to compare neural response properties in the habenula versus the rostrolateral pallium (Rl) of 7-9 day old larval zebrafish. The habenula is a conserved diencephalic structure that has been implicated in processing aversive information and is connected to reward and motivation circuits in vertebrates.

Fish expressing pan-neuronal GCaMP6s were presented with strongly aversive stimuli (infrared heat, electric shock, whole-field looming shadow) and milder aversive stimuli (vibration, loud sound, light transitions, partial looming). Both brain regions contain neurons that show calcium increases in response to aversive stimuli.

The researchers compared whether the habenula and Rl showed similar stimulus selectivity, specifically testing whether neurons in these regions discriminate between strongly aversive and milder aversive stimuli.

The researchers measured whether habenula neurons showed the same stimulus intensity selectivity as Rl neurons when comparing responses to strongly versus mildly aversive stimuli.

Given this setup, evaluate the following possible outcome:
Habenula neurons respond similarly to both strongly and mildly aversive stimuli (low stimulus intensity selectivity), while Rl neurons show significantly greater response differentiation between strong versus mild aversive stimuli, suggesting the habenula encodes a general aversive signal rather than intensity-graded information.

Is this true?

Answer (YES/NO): YES